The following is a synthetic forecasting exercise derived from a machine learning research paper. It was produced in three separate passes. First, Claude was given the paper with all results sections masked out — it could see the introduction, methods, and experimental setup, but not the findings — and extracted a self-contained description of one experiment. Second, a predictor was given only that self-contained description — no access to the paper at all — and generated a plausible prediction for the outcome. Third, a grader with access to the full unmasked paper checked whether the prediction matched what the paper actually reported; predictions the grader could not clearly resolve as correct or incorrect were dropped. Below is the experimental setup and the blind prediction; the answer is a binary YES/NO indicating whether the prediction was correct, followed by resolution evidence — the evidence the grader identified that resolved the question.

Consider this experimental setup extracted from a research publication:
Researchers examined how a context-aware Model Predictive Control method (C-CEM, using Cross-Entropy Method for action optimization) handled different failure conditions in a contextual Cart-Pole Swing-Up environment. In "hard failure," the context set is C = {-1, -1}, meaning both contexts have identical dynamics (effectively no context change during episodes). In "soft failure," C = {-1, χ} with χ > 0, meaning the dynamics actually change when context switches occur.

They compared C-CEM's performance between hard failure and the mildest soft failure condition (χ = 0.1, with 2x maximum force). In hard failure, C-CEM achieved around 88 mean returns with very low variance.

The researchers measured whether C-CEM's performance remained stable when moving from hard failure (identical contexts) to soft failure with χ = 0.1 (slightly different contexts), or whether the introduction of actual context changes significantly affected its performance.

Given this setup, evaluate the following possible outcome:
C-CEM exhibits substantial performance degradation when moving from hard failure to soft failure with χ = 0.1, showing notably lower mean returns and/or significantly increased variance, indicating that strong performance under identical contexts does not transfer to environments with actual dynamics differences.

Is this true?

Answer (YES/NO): YES